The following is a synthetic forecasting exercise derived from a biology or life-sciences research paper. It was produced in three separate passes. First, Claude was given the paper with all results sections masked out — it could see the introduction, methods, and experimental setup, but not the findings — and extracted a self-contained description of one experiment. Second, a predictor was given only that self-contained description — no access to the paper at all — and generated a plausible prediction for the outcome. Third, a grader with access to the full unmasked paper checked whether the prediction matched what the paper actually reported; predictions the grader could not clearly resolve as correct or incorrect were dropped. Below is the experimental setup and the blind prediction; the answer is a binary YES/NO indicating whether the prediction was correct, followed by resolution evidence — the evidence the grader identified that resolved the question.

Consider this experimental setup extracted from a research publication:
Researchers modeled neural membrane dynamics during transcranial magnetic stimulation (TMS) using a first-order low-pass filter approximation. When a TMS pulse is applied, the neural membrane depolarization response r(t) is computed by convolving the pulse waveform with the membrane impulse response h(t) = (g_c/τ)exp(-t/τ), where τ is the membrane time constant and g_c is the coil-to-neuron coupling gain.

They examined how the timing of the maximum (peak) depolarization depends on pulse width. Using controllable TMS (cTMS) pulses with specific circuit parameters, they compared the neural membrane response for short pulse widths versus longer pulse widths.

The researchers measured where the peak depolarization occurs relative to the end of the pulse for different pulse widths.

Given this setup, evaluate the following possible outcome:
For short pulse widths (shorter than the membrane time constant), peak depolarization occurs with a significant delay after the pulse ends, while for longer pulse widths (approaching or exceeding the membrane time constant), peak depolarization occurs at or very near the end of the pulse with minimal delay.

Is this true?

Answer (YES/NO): NO